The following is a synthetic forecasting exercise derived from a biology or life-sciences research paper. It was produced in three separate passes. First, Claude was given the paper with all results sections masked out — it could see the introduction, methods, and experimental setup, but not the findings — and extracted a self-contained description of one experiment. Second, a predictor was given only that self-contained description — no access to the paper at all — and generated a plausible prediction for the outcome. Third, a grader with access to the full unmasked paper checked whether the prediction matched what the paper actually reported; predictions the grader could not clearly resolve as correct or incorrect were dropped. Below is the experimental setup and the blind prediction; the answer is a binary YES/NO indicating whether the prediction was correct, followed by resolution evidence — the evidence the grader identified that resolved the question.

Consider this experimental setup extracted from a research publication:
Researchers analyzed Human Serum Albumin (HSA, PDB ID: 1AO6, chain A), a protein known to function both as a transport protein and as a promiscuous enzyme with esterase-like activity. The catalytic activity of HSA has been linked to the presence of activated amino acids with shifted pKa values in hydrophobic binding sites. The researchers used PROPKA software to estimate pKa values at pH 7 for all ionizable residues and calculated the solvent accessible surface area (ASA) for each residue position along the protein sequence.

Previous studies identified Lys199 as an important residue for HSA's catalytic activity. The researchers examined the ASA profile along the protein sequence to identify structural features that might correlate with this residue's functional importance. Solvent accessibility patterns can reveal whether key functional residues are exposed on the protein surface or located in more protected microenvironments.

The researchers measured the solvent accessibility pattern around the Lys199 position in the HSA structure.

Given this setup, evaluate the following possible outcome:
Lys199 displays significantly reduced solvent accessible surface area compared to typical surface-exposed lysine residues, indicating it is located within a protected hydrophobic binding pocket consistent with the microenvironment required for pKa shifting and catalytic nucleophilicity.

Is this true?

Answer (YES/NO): YES